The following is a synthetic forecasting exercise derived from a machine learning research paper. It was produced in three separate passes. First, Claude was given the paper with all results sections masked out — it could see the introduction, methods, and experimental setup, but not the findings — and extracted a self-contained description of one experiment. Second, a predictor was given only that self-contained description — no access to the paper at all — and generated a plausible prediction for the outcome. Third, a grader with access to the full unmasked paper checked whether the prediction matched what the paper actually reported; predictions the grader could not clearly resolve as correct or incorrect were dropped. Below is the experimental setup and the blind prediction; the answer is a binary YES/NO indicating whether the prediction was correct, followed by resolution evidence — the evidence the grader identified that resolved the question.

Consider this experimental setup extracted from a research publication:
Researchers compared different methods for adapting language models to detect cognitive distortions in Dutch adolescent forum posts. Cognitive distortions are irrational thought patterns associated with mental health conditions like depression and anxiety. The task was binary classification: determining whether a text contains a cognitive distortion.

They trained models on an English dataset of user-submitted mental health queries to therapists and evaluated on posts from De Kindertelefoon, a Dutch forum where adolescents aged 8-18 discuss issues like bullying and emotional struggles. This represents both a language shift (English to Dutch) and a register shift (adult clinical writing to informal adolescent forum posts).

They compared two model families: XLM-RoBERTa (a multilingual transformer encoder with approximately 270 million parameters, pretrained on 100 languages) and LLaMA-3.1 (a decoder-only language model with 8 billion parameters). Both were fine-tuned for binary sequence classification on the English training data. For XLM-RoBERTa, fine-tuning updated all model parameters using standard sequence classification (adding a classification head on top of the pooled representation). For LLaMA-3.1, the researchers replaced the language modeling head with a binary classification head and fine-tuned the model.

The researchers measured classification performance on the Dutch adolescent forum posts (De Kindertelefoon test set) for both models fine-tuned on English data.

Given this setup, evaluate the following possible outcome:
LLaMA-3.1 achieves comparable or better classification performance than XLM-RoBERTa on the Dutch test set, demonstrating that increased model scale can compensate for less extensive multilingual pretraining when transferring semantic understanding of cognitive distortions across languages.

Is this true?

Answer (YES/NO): NO